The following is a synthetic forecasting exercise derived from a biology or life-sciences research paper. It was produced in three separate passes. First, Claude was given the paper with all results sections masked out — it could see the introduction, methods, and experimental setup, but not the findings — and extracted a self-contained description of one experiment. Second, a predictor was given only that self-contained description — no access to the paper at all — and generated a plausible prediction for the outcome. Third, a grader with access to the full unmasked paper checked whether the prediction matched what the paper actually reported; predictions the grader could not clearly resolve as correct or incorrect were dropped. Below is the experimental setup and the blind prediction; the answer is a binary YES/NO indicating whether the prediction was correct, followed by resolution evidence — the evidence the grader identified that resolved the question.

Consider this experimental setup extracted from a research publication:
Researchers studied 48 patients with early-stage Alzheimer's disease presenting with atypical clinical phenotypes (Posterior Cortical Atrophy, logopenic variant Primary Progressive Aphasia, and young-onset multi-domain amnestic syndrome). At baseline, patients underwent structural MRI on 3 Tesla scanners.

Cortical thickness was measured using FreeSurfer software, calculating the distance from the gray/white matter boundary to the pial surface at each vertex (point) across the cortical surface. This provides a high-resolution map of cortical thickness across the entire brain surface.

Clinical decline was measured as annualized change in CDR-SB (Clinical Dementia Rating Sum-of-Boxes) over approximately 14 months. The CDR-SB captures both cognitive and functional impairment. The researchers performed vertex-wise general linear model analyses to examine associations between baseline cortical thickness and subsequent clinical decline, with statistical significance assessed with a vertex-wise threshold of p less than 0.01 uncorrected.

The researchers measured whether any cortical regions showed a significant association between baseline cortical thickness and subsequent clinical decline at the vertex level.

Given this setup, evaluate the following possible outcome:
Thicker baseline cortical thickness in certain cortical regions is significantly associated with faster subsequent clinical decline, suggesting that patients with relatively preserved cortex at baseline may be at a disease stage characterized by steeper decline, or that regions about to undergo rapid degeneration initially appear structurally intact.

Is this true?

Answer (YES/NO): NO